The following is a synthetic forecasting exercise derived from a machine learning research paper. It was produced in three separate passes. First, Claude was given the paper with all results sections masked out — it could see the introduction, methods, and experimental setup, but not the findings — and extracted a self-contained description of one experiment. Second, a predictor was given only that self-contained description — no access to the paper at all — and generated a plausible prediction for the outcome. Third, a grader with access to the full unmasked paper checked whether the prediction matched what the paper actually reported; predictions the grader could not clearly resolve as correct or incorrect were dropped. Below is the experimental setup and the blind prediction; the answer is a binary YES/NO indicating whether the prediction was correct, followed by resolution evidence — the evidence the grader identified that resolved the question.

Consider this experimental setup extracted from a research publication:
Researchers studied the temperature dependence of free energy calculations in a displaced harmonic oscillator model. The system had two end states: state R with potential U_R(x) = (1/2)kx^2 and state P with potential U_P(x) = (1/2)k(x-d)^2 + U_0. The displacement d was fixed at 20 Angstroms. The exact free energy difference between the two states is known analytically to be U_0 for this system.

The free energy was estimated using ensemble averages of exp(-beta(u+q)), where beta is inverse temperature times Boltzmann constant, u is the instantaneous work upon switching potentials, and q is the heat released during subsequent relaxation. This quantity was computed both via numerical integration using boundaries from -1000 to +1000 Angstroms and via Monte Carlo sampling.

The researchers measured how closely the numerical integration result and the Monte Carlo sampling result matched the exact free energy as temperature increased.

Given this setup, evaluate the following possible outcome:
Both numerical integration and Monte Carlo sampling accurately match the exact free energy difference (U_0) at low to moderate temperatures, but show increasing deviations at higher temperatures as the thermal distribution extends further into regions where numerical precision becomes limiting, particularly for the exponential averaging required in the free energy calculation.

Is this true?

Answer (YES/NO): NO